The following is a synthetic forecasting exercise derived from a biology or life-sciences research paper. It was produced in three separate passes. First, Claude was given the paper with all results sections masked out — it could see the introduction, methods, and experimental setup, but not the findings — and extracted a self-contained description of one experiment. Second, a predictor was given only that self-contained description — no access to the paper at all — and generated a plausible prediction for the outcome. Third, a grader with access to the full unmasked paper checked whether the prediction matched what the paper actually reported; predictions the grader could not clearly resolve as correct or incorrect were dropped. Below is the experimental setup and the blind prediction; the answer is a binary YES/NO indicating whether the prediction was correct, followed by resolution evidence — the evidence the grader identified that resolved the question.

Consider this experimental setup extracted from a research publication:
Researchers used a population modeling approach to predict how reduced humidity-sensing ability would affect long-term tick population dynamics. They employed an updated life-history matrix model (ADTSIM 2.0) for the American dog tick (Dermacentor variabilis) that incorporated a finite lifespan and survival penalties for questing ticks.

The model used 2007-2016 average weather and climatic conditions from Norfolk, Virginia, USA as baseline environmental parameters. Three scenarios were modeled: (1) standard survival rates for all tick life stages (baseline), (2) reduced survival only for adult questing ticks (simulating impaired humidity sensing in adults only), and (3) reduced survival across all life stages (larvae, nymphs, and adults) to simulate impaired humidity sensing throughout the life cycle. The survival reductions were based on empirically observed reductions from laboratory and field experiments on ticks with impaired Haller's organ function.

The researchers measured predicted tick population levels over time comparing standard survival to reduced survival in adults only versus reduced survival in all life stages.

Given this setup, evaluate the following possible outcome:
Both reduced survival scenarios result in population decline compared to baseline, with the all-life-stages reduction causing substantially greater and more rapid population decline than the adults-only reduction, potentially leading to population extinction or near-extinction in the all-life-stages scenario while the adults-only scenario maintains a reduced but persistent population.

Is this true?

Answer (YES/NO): NO